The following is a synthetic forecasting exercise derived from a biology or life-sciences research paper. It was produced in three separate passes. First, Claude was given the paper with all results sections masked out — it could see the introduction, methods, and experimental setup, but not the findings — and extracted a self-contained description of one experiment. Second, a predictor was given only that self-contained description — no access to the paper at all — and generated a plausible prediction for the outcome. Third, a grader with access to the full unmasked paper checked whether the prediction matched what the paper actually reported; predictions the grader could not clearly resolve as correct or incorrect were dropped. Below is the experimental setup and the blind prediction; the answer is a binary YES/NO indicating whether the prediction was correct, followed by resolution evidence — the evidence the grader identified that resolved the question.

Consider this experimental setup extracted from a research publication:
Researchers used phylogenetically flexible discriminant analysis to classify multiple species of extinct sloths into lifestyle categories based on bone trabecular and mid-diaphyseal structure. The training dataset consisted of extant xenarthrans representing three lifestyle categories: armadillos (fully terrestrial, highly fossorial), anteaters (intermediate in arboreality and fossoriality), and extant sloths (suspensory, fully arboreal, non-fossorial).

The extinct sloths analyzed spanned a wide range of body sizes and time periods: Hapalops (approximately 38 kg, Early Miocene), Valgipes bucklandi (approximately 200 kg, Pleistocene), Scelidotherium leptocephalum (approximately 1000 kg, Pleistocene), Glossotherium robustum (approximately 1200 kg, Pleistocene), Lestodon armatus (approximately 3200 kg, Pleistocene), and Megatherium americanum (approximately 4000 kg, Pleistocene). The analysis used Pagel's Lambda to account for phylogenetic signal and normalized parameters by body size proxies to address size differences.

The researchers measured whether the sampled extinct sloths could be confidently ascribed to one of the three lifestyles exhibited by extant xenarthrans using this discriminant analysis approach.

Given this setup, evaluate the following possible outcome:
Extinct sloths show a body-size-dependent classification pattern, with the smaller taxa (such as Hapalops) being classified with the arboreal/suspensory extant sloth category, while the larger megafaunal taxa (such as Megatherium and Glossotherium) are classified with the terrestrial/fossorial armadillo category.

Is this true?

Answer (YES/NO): NO